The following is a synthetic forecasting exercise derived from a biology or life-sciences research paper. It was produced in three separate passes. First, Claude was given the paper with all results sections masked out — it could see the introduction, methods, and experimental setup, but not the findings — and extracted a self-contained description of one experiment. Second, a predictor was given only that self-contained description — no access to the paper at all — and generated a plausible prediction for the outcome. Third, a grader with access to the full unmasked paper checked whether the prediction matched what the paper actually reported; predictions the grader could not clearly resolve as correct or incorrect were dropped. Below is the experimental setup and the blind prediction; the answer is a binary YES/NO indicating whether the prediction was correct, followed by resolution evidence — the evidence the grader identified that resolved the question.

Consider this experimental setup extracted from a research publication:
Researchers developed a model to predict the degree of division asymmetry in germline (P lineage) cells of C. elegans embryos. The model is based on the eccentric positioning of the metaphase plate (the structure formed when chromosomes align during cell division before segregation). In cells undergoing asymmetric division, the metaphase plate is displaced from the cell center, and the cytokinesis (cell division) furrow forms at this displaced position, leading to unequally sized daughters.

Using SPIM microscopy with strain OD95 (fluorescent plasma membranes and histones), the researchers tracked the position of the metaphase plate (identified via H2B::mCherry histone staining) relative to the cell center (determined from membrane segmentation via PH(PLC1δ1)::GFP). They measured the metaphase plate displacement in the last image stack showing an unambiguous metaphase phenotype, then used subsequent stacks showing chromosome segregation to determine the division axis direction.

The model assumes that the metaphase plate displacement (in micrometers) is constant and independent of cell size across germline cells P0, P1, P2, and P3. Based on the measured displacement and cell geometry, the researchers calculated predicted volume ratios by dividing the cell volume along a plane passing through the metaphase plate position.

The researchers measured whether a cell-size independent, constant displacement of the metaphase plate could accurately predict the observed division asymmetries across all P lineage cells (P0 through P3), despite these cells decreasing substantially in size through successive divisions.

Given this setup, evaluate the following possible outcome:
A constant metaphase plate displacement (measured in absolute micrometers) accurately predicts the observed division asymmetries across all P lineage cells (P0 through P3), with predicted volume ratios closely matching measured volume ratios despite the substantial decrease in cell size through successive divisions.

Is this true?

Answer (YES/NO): NO